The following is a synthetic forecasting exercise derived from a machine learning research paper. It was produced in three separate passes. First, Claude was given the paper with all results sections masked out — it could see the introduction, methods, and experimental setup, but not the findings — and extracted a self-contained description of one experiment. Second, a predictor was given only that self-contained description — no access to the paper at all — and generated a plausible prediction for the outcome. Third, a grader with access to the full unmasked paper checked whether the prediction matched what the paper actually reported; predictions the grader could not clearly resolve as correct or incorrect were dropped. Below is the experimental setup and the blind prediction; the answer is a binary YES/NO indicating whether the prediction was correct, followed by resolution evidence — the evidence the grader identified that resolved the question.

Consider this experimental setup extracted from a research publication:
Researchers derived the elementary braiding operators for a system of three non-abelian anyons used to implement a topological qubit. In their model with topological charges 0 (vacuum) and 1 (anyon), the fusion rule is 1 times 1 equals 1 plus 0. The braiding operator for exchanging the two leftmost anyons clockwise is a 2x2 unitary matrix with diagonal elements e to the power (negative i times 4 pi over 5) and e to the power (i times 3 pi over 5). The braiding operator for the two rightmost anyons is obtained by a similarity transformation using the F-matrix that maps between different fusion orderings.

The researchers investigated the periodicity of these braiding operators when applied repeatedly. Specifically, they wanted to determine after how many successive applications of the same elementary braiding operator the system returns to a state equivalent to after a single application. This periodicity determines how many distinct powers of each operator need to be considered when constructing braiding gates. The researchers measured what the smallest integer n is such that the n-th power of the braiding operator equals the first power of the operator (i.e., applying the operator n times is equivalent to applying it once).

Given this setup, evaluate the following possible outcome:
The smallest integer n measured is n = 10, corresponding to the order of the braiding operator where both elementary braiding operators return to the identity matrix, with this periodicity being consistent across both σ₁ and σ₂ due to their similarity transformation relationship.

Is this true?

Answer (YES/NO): NO